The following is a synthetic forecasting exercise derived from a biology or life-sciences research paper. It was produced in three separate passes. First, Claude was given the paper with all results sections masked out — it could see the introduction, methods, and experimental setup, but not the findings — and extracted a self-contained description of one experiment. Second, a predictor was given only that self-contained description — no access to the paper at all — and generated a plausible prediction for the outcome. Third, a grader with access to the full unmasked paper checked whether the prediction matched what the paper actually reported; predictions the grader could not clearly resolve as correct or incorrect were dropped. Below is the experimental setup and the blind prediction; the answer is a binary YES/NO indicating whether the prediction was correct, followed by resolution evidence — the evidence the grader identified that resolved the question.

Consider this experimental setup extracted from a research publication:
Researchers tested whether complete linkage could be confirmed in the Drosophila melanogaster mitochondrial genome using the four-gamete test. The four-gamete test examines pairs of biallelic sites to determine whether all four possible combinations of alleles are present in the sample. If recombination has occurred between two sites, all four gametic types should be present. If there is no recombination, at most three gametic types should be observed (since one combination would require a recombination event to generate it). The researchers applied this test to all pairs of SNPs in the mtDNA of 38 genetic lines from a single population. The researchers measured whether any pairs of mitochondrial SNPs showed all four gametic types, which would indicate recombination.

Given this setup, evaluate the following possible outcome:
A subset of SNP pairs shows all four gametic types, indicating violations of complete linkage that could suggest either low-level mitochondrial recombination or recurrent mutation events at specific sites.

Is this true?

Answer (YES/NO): NO